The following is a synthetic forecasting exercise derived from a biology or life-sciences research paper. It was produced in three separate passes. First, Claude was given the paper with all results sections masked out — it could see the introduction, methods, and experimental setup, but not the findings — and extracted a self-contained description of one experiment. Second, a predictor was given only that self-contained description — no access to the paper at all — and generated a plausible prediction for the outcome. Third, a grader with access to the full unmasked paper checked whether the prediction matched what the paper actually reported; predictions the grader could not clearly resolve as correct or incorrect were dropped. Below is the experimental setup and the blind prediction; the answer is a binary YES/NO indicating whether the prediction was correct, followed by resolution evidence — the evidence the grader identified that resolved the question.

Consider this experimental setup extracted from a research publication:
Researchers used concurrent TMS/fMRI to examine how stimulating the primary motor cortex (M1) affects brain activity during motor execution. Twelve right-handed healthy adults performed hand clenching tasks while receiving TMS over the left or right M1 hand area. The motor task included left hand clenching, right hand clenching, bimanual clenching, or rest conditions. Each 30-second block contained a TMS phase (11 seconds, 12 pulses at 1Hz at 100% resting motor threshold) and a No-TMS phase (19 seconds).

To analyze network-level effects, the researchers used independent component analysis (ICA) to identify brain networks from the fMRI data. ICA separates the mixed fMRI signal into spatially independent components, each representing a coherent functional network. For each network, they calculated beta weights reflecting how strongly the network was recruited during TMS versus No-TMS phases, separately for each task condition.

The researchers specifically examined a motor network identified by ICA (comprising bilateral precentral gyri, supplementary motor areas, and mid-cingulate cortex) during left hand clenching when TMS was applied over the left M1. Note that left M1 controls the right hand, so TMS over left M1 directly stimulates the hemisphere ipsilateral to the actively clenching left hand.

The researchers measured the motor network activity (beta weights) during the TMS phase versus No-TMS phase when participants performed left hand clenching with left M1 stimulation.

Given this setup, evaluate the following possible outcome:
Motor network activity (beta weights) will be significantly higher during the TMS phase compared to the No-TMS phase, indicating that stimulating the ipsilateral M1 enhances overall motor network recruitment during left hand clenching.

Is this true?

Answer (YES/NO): NO